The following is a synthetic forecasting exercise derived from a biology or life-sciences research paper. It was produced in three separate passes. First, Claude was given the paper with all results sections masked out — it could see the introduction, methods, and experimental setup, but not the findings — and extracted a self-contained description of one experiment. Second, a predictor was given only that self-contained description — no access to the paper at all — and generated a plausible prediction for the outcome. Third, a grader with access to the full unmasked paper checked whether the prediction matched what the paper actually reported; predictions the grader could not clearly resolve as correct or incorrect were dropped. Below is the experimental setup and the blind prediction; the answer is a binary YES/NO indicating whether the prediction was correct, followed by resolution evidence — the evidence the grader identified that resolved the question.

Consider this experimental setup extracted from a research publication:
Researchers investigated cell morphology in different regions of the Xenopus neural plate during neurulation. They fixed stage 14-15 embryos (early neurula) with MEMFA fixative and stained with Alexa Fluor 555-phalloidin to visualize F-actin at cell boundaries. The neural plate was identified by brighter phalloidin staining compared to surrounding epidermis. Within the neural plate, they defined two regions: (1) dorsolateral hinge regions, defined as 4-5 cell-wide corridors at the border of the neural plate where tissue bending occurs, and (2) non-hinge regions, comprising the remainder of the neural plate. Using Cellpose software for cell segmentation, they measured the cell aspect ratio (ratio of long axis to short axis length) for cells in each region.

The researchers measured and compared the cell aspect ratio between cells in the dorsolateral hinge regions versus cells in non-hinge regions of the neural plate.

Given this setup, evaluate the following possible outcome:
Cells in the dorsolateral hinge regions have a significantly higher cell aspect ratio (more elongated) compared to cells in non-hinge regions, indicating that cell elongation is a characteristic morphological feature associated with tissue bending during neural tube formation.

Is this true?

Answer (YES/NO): NO